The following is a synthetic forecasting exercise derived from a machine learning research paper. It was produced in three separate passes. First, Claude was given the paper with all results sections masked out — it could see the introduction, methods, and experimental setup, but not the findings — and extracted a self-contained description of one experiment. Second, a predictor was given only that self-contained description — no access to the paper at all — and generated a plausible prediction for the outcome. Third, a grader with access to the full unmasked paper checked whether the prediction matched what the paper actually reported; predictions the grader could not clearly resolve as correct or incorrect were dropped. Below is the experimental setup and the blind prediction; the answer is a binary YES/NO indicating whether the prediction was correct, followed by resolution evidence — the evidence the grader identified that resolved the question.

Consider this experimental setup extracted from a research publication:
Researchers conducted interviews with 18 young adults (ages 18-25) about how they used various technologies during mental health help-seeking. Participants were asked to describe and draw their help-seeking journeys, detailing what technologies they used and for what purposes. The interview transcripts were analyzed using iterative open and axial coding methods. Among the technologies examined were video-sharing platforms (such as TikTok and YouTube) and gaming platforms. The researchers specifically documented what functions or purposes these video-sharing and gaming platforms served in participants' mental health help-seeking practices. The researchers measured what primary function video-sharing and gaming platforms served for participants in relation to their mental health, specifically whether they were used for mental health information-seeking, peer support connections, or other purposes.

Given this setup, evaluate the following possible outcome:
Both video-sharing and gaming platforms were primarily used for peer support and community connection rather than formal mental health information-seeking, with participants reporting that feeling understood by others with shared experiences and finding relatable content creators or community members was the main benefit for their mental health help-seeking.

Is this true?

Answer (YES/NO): NO